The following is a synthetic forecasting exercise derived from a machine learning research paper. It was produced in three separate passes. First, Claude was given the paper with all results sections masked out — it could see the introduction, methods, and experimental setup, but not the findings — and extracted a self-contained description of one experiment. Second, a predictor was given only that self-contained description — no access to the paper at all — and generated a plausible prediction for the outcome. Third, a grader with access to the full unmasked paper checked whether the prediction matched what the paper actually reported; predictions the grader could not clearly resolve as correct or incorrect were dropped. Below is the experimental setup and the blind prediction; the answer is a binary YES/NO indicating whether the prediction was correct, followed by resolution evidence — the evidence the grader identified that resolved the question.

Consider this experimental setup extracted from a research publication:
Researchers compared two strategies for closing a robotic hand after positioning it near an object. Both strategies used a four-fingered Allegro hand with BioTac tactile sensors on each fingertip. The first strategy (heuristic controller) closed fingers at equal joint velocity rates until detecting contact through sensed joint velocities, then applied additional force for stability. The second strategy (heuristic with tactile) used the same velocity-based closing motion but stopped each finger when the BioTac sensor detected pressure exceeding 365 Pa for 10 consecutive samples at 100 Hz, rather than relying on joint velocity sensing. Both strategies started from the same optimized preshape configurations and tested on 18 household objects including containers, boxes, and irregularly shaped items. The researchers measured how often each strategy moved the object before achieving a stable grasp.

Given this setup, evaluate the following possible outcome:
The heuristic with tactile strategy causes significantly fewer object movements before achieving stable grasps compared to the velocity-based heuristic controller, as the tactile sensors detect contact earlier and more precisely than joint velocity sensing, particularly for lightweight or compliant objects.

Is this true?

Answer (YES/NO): NO